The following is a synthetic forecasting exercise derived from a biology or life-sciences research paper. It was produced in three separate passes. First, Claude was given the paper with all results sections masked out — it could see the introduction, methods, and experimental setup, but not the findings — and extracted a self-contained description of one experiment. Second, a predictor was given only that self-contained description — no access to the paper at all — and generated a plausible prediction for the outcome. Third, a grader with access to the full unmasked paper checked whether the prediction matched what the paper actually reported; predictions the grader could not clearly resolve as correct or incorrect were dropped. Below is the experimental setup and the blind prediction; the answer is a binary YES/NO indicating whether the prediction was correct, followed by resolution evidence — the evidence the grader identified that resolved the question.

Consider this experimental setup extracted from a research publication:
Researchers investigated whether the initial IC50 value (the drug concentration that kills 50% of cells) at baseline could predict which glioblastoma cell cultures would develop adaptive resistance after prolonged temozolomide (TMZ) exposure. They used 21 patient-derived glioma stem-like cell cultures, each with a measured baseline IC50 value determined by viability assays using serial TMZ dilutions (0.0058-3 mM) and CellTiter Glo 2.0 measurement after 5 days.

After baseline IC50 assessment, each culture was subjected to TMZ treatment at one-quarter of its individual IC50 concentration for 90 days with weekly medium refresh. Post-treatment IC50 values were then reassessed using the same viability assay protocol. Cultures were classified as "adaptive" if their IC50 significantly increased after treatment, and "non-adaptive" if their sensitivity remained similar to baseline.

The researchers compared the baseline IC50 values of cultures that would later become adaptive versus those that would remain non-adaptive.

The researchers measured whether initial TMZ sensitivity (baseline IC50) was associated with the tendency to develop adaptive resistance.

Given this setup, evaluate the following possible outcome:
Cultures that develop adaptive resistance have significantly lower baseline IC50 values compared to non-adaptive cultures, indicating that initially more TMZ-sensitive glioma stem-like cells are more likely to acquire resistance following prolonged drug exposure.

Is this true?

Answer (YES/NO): YES